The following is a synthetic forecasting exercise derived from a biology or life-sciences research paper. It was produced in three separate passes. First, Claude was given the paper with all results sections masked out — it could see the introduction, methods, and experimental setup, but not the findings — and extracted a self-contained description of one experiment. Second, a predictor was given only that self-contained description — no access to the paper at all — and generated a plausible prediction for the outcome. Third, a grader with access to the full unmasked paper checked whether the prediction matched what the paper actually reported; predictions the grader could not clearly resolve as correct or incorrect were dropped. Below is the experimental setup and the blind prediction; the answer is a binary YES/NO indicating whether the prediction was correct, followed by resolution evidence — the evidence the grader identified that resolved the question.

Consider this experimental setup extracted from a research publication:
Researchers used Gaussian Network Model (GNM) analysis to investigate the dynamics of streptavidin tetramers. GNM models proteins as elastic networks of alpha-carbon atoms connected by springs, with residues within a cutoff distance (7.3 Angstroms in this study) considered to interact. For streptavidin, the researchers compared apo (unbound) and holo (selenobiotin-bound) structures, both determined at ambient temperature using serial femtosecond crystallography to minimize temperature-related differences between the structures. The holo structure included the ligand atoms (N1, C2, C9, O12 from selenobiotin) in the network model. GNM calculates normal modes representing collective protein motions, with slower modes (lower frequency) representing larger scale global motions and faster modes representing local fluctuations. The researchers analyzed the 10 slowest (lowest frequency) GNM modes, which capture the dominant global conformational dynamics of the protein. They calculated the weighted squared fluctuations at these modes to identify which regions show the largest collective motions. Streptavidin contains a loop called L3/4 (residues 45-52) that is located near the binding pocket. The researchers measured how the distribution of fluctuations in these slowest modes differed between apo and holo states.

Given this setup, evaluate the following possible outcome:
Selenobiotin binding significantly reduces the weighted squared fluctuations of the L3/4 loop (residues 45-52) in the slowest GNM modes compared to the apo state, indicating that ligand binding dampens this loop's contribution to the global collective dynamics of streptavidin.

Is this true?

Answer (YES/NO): YES